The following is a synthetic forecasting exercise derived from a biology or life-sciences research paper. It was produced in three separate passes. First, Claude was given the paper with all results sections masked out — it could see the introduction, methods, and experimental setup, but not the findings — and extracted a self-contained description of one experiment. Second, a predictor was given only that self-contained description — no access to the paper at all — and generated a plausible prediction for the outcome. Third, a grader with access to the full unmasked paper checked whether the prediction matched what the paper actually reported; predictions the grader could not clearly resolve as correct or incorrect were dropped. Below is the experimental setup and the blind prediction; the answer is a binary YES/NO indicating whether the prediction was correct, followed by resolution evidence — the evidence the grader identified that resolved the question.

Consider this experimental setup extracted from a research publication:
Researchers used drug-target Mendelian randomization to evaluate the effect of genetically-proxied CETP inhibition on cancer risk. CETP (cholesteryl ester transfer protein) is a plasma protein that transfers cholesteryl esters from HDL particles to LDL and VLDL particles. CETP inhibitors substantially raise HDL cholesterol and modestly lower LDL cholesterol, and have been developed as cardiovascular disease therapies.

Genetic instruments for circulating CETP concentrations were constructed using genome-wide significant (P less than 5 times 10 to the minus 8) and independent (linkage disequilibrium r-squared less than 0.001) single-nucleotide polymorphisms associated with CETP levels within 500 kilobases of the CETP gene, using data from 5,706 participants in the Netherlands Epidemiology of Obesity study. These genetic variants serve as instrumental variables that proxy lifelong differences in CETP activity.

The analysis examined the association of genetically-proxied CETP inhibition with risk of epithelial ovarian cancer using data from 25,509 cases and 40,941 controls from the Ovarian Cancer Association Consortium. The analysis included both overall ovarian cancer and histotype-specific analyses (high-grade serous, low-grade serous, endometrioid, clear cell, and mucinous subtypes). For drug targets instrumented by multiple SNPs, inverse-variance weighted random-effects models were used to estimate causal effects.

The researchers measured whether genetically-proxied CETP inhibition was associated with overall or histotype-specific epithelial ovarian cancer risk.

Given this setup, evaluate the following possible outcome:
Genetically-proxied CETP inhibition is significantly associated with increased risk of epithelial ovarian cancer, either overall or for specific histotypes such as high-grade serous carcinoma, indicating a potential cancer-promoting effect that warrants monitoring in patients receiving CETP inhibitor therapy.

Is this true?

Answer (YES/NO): NO